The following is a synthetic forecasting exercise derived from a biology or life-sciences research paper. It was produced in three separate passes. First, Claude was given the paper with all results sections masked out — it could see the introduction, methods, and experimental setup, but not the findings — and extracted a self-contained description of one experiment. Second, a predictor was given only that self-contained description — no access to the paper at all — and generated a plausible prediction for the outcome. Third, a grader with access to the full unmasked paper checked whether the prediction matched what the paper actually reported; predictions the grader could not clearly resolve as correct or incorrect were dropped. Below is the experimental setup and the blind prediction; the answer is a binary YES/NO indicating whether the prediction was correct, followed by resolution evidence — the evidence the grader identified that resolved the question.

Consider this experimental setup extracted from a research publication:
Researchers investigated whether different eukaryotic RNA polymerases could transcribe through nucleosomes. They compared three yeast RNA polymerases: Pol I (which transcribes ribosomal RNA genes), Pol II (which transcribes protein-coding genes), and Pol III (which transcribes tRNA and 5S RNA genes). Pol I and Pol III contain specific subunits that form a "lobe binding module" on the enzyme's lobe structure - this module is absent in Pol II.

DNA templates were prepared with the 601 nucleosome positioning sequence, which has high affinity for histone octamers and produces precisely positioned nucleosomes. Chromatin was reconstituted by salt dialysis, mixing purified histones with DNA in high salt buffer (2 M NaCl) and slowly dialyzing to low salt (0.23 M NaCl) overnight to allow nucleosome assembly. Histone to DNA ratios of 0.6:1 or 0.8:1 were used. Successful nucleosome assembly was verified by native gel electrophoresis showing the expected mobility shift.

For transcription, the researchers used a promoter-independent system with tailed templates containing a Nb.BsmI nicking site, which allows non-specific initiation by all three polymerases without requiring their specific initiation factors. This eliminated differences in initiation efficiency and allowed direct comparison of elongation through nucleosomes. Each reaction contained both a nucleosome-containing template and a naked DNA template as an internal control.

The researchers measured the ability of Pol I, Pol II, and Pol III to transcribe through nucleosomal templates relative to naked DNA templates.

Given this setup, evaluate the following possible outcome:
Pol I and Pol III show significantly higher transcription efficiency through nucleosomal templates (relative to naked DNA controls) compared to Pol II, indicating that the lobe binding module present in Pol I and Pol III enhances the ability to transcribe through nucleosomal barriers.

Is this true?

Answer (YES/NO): YES